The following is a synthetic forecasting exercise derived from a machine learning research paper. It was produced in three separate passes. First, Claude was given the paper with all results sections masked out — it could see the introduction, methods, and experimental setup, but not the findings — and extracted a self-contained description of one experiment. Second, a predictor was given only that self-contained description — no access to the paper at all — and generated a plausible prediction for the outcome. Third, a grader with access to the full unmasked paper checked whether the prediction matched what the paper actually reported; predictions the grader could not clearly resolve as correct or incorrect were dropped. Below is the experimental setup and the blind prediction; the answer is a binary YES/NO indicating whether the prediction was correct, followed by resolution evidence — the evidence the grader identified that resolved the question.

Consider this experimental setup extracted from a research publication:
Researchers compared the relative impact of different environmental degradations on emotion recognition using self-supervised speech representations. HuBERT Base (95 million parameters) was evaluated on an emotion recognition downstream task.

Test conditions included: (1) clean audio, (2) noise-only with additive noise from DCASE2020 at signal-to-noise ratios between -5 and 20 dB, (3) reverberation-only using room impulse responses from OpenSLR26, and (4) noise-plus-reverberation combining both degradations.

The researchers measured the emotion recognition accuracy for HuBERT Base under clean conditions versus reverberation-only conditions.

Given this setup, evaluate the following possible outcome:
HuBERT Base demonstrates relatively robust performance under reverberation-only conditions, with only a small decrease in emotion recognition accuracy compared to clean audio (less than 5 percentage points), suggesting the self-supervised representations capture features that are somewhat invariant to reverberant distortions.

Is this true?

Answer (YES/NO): NO